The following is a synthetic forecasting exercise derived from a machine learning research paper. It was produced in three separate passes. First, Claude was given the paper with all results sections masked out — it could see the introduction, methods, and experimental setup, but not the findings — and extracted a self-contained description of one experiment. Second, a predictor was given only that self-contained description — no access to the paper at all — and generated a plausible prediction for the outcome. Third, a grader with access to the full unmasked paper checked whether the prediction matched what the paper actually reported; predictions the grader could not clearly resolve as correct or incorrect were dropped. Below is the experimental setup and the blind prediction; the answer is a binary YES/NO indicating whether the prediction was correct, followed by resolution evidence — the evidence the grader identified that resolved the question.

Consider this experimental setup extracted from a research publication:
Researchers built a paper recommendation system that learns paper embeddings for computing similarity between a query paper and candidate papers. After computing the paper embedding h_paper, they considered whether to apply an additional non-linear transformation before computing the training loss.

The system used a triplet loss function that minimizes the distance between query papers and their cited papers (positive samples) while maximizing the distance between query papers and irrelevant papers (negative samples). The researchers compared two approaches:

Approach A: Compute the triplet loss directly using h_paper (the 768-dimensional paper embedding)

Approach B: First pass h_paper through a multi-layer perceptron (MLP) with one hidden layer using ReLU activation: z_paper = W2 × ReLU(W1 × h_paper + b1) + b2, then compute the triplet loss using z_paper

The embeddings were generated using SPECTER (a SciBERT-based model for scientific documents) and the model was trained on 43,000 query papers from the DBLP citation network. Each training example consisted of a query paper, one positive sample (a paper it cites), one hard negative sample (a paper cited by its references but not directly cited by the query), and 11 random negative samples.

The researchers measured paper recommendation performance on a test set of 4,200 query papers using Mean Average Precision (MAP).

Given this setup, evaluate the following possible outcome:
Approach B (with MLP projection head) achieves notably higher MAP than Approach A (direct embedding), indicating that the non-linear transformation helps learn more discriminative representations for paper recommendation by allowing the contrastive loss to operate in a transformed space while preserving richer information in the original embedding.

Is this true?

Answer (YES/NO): NO